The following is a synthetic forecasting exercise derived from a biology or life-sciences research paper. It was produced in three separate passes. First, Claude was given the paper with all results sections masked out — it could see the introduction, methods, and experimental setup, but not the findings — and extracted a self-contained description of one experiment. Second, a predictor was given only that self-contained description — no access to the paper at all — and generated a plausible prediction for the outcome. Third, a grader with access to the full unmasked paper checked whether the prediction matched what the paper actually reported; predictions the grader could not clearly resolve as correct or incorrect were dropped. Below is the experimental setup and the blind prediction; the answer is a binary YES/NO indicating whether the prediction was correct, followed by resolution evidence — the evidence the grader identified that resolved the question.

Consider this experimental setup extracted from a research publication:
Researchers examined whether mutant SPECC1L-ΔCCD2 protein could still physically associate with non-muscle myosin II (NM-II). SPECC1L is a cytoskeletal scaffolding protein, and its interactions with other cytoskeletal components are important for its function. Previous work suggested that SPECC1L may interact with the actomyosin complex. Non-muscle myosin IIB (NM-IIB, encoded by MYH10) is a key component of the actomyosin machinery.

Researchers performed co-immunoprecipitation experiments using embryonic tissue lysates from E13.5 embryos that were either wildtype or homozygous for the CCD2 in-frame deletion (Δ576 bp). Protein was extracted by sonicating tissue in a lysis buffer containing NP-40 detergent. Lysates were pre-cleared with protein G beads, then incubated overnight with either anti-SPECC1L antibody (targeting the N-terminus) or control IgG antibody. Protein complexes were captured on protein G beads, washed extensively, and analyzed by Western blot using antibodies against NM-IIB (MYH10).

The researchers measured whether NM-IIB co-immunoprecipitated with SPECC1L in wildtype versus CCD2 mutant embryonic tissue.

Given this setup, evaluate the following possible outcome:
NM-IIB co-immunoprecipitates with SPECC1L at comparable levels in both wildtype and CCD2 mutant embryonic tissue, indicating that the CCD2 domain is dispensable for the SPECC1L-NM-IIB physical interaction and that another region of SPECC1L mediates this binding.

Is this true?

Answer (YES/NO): YES